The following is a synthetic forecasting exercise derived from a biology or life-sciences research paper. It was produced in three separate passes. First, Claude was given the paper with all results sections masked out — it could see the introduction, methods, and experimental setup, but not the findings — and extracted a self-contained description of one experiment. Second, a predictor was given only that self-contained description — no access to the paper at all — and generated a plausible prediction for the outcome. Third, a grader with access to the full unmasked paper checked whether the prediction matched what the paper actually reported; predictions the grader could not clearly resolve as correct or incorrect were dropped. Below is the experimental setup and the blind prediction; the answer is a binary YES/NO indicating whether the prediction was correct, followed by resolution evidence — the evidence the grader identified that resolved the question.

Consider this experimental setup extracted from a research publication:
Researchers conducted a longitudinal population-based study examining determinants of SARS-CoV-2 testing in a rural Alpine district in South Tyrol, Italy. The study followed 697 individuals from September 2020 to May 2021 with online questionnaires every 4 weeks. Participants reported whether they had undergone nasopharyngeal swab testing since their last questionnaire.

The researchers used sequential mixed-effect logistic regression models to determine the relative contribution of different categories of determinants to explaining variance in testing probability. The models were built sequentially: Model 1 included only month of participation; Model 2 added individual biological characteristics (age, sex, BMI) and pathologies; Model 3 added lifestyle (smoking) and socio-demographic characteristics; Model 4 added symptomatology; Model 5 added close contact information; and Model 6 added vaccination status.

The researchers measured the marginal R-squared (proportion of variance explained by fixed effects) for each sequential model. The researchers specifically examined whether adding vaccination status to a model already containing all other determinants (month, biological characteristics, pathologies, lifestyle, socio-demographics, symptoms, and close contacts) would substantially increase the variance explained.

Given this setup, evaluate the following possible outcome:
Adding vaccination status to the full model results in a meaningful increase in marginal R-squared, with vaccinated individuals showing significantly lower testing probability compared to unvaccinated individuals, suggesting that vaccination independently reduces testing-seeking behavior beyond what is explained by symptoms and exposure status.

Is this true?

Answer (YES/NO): NO